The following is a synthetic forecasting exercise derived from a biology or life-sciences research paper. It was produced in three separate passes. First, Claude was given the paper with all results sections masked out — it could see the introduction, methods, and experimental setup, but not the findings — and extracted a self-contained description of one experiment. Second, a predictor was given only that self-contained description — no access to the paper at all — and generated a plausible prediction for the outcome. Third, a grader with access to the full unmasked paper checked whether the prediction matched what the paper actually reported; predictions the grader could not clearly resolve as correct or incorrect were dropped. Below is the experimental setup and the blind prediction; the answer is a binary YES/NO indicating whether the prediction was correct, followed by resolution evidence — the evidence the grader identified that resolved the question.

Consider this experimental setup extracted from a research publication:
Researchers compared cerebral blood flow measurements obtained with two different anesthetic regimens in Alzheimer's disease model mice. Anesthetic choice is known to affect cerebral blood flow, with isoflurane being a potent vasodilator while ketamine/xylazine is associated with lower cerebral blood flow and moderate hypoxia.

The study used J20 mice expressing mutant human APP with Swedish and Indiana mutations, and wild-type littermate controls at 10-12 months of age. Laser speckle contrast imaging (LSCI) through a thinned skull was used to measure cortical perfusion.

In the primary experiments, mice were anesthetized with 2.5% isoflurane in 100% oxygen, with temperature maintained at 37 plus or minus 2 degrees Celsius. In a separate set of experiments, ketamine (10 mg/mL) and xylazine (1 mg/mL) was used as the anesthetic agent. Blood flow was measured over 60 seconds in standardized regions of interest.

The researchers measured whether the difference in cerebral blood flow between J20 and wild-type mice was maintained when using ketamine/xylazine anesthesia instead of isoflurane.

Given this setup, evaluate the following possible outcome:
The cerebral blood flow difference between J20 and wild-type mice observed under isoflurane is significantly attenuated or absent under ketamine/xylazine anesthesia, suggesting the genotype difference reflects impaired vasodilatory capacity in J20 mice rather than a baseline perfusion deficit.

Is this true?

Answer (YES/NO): NO